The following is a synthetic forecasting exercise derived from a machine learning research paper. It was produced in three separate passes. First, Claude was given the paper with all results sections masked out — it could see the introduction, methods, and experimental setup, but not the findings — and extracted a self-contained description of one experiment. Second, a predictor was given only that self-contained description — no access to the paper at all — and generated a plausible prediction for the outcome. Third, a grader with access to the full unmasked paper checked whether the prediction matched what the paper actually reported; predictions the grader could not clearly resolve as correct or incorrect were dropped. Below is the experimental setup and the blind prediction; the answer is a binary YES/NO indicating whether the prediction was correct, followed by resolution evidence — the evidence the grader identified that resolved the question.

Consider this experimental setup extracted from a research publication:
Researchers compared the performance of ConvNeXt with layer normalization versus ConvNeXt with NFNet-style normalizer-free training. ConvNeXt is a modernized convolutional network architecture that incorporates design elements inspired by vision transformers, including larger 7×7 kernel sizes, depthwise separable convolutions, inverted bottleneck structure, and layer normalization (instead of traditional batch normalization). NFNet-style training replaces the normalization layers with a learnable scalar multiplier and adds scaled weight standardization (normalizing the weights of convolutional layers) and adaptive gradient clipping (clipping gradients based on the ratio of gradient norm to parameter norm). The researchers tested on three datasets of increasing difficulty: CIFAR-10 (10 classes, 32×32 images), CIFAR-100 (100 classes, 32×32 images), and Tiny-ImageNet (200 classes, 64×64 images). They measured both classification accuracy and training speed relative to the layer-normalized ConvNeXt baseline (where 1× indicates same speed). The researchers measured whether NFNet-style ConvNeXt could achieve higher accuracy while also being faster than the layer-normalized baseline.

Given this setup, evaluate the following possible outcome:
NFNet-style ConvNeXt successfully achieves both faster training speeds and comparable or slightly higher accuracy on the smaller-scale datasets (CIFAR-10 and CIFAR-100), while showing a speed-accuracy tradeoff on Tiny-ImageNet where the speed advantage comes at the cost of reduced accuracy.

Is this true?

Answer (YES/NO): NO